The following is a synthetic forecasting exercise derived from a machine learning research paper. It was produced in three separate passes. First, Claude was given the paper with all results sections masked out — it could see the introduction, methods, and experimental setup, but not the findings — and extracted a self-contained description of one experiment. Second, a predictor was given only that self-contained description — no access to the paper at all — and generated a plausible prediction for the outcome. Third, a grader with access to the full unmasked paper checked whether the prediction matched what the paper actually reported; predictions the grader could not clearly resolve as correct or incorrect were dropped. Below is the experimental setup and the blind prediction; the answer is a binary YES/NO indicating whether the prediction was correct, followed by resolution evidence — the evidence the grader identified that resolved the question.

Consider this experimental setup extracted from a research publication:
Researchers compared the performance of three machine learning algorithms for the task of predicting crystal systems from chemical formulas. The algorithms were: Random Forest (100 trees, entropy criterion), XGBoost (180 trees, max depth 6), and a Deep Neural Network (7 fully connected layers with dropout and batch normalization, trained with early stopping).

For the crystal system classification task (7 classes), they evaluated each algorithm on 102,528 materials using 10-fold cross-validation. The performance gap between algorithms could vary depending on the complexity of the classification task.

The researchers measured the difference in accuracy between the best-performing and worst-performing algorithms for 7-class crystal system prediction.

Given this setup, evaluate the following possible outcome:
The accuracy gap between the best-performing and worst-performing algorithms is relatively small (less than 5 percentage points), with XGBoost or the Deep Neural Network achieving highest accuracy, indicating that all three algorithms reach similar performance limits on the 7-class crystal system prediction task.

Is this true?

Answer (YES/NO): NO